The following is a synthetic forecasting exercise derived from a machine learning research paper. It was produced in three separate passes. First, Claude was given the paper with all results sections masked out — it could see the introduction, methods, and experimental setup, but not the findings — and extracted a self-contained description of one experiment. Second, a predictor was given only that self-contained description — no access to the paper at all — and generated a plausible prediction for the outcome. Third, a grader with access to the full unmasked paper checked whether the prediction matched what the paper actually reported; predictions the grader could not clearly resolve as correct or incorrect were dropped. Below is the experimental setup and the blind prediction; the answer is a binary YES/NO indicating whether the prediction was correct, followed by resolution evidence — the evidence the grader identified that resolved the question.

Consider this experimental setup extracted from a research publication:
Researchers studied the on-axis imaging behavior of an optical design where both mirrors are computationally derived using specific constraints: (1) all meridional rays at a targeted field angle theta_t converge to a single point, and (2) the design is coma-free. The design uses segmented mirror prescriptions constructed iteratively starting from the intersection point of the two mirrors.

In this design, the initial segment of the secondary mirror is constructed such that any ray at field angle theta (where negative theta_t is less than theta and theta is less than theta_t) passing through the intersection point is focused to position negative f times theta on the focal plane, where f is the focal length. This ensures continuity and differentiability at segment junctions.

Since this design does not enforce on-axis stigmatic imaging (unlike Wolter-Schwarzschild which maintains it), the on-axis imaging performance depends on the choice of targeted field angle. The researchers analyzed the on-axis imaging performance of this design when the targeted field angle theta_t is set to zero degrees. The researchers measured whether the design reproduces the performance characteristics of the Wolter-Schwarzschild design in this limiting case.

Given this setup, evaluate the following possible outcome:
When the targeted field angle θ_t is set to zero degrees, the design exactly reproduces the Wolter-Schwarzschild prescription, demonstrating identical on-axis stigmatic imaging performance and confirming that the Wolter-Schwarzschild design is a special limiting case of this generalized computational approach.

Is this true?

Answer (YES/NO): NO